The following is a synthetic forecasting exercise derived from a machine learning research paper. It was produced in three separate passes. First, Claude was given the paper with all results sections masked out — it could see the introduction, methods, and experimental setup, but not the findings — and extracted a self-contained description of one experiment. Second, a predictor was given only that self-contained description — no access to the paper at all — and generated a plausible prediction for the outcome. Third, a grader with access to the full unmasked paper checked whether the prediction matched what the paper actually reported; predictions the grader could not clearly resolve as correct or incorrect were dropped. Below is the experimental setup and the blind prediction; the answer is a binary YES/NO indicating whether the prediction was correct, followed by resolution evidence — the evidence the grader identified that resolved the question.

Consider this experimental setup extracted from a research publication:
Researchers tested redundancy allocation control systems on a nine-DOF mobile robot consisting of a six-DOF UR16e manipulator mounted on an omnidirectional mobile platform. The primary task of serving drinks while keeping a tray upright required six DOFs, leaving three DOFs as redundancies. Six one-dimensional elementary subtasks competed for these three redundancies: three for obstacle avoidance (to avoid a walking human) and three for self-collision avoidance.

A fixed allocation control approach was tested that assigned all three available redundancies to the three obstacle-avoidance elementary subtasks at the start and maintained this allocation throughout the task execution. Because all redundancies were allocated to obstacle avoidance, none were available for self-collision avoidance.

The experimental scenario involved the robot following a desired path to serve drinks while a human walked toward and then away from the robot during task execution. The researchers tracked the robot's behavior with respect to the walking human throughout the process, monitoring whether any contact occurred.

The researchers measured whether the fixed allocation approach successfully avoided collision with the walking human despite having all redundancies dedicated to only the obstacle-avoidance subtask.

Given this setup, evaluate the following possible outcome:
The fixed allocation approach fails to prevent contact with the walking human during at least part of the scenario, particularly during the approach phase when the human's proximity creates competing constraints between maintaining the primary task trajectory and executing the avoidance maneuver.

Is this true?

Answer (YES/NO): NO